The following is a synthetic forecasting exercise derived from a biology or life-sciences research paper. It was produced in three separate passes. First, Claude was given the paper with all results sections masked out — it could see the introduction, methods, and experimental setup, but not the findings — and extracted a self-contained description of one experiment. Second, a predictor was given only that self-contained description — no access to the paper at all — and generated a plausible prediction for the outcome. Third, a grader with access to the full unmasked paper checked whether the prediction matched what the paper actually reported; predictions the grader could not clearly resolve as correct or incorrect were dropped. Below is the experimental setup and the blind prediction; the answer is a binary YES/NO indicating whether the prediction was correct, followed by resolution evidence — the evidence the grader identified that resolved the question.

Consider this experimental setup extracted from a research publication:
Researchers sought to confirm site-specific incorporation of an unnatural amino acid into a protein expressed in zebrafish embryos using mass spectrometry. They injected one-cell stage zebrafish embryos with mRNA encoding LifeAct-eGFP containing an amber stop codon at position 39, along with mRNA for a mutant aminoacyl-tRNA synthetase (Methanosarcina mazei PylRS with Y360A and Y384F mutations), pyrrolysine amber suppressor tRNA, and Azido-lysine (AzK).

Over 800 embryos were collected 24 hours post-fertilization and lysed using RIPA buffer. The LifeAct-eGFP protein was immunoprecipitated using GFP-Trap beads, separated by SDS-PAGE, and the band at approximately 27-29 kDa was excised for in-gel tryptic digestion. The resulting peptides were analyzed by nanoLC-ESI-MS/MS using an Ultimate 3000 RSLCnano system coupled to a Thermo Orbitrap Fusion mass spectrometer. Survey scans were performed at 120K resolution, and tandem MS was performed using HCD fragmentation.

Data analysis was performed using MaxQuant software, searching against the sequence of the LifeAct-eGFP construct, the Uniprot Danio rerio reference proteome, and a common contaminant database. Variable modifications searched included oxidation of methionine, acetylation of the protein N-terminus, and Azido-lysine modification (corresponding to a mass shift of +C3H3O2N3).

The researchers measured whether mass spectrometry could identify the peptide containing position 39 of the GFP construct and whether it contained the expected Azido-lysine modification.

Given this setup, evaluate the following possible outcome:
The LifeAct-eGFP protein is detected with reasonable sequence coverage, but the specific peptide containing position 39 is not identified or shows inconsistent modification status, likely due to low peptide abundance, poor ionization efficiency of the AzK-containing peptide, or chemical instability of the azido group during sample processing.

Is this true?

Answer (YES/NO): NO